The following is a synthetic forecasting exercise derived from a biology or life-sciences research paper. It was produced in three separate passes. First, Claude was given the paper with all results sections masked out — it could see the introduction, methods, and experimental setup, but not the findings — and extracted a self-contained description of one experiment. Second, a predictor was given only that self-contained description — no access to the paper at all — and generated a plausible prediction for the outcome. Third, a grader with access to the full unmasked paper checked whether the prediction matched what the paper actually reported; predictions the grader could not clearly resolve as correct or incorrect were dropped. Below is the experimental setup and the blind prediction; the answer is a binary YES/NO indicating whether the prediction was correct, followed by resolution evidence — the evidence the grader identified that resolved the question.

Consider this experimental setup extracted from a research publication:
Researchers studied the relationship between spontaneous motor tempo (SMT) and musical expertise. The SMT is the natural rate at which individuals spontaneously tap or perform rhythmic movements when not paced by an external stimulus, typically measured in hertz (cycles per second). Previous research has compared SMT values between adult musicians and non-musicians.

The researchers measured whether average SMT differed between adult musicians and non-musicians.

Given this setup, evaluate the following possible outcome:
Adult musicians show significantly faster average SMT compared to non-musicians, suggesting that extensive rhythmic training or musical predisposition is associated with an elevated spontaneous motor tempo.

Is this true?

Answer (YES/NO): NO